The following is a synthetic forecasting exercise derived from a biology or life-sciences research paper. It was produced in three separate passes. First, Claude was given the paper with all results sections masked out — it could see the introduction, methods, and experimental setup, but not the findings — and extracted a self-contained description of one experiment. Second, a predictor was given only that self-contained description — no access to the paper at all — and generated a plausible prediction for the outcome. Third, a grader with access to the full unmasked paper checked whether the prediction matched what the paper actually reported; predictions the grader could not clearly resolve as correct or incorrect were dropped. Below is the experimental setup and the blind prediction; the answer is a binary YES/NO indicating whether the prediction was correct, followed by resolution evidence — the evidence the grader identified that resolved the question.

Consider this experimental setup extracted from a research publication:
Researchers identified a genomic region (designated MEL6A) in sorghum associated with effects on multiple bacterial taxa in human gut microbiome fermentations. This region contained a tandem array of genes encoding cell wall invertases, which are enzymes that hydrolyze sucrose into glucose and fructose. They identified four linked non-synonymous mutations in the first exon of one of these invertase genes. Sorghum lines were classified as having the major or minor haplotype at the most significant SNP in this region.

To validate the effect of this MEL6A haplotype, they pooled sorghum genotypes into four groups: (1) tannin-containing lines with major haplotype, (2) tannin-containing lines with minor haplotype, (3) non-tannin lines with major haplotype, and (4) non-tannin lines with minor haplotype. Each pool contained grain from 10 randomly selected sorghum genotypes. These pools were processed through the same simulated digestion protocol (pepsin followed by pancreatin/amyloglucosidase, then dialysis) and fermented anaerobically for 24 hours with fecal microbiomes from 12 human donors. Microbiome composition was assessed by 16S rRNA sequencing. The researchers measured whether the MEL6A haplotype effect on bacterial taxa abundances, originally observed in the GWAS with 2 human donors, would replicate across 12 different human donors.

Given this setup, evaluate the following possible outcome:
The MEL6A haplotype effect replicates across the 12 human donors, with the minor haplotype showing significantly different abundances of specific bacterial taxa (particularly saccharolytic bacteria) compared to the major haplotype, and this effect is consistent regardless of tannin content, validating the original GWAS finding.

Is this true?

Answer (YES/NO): NO